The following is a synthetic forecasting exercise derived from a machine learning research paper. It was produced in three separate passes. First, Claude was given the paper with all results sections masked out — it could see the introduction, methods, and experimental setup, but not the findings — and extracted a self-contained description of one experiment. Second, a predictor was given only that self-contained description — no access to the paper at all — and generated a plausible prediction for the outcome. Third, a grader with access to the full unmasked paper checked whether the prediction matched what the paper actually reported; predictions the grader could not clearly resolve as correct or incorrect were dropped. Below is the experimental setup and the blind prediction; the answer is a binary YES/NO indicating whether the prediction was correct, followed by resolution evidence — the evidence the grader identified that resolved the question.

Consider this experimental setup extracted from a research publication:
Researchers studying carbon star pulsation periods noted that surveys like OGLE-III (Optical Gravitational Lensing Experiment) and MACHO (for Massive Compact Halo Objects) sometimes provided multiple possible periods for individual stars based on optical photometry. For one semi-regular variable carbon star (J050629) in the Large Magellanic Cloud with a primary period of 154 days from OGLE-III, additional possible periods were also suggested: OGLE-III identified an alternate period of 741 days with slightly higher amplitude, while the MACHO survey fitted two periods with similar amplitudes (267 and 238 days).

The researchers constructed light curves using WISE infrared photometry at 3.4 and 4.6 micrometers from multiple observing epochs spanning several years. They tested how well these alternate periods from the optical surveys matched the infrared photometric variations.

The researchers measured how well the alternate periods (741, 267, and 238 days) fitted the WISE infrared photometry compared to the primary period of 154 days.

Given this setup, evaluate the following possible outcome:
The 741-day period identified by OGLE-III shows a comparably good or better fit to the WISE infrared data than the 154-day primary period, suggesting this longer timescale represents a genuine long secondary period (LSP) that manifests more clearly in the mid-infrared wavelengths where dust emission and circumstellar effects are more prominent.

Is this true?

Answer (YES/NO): NO